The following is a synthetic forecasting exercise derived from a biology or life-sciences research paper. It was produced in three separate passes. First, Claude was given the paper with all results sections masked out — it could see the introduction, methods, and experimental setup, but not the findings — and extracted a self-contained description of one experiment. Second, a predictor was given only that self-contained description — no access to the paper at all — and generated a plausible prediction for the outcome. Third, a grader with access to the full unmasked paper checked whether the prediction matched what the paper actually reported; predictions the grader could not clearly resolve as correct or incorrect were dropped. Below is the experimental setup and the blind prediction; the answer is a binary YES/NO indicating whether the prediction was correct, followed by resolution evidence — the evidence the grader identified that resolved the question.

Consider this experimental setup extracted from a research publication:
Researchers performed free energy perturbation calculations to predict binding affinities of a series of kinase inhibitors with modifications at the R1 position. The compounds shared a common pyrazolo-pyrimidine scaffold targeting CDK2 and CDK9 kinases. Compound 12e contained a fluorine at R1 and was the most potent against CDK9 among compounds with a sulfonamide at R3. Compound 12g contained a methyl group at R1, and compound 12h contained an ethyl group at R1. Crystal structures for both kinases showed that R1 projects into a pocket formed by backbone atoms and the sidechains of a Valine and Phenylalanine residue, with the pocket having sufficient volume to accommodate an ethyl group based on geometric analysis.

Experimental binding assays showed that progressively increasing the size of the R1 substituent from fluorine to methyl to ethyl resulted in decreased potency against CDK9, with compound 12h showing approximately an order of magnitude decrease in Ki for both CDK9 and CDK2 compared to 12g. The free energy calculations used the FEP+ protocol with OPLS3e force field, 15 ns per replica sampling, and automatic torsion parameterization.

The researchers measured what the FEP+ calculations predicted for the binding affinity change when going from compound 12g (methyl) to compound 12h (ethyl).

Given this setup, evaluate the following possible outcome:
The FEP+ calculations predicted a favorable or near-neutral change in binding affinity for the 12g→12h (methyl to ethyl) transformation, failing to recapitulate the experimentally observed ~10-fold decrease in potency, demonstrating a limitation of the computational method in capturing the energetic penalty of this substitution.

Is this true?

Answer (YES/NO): YES